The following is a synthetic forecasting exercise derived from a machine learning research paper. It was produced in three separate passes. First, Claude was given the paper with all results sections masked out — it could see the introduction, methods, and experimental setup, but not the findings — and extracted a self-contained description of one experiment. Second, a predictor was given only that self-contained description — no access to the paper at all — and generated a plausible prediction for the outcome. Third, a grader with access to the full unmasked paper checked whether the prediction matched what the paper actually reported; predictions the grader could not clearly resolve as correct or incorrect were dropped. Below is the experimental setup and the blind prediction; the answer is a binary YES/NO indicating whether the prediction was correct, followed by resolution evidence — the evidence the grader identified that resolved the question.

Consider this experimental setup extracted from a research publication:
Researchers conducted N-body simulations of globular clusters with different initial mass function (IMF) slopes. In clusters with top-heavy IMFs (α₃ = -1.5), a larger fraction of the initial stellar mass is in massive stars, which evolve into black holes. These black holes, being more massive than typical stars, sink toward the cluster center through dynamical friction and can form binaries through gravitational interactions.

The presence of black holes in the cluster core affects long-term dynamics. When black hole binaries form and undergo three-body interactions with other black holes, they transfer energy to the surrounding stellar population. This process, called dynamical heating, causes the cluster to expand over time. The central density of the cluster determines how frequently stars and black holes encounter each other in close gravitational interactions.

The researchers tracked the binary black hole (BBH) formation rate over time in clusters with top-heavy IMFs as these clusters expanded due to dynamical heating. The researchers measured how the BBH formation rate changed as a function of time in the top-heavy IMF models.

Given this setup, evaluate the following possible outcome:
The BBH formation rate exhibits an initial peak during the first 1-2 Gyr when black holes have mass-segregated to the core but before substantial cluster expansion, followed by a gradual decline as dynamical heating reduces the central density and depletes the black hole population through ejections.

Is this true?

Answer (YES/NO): YES